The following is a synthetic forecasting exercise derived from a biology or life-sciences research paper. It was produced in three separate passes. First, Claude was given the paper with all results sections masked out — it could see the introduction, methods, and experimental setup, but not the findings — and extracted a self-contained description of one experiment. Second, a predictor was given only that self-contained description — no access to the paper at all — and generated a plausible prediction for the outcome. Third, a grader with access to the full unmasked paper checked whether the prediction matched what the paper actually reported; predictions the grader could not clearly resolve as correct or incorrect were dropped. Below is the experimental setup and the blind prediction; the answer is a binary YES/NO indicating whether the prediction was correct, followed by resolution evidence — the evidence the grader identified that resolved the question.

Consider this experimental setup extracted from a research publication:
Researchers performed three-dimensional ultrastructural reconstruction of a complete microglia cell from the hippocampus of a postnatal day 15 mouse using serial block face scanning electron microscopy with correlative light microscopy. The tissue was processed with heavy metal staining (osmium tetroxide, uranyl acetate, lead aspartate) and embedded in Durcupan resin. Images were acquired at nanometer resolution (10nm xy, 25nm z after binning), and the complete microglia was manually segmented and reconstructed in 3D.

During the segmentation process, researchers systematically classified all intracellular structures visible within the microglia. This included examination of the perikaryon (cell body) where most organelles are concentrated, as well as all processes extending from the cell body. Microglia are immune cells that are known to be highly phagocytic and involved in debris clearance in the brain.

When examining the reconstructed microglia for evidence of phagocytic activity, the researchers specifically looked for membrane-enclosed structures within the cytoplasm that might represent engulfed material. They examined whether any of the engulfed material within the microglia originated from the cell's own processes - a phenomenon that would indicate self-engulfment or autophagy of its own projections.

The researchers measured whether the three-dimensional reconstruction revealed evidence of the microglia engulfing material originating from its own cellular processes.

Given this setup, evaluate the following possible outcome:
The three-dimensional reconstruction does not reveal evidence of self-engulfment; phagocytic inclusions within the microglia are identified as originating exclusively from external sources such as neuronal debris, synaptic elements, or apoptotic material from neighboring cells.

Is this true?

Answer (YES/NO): NO